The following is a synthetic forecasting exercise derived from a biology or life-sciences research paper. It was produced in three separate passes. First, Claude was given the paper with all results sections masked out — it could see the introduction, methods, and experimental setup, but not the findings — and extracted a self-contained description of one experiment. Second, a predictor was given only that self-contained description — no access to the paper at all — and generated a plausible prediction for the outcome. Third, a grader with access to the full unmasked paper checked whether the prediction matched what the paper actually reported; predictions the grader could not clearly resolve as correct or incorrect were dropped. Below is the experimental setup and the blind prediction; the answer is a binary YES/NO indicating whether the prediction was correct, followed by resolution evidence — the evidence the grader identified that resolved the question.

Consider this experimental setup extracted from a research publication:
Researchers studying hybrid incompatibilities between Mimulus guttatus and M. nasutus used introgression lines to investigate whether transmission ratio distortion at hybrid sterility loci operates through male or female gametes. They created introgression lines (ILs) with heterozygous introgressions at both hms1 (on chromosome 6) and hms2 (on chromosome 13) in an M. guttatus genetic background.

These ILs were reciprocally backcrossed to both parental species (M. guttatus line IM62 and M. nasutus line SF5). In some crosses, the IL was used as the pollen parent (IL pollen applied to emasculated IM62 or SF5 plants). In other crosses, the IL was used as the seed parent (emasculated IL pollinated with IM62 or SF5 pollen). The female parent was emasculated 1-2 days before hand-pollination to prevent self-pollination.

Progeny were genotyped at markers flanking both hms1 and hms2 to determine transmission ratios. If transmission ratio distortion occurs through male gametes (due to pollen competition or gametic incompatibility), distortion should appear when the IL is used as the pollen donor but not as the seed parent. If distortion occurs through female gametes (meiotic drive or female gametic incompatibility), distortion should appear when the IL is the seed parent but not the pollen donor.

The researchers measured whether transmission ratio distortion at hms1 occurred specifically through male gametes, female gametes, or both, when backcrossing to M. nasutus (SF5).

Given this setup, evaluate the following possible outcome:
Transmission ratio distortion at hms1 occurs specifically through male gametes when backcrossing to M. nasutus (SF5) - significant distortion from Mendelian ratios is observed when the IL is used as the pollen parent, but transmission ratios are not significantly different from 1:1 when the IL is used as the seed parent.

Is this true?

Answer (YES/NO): NO